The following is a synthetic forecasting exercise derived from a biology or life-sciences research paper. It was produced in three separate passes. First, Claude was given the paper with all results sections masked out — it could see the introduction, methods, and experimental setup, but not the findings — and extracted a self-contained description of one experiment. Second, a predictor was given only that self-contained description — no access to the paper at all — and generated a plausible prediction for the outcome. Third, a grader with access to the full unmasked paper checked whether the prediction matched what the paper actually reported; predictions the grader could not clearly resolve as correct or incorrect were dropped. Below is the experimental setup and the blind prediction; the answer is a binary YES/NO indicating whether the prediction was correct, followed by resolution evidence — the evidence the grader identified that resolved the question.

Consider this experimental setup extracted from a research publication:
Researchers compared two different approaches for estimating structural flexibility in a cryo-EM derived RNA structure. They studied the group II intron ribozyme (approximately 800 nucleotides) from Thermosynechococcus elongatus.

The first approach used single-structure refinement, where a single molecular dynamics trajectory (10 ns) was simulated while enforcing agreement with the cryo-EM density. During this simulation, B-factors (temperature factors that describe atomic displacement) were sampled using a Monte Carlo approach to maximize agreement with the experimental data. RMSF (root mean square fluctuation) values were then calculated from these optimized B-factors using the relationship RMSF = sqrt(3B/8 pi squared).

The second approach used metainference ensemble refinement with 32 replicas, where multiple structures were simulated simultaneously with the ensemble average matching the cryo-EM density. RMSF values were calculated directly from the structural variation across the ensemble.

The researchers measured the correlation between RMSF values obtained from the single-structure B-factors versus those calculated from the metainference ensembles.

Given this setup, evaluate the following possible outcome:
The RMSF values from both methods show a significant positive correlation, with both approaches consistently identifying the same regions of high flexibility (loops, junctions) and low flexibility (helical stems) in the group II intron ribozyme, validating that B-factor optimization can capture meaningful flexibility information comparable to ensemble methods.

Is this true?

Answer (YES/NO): NO